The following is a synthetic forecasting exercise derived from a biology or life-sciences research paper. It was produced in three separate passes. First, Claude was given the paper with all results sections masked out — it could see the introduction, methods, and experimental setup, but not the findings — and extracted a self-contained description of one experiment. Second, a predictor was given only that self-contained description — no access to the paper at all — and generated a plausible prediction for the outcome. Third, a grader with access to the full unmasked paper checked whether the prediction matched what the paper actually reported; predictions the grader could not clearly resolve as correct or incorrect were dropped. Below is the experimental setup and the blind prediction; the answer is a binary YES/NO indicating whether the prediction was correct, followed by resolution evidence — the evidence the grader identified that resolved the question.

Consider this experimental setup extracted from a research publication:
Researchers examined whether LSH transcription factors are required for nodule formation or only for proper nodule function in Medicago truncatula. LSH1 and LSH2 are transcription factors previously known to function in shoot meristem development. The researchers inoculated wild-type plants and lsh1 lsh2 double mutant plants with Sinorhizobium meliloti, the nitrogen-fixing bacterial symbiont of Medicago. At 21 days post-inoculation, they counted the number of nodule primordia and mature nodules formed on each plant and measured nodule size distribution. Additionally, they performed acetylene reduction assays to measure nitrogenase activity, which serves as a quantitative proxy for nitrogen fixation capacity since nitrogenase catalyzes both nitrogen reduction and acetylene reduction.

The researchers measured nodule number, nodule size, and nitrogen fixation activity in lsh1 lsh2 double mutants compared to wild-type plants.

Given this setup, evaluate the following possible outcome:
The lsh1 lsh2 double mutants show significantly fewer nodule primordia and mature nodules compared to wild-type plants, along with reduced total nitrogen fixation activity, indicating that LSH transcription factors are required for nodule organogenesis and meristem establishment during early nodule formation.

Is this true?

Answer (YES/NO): NO